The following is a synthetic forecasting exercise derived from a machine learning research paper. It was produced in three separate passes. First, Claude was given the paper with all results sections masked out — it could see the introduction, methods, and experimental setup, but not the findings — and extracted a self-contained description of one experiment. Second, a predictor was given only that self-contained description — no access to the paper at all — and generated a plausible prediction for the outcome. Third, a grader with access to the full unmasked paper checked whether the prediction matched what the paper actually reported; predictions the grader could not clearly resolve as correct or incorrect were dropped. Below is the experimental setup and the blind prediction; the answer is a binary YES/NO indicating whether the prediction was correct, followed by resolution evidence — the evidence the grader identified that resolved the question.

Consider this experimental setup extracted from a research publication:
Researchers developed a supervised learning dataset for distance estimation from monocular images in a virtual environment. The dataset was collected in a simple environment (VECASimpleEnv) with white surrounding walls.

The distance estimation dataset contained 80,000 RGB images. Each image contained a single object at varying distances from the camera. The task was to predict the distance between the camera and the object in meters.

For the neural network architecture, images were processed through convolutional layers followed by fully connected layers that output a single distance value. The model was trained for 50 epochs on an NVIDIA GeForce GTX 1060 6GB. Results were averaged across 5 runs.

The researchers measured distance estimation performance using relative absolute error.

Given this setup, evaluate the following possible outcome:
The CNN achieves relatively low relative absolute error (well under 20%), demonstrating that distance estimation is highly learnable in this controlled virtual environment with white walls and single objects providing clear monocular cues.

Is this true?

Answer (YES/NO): NO